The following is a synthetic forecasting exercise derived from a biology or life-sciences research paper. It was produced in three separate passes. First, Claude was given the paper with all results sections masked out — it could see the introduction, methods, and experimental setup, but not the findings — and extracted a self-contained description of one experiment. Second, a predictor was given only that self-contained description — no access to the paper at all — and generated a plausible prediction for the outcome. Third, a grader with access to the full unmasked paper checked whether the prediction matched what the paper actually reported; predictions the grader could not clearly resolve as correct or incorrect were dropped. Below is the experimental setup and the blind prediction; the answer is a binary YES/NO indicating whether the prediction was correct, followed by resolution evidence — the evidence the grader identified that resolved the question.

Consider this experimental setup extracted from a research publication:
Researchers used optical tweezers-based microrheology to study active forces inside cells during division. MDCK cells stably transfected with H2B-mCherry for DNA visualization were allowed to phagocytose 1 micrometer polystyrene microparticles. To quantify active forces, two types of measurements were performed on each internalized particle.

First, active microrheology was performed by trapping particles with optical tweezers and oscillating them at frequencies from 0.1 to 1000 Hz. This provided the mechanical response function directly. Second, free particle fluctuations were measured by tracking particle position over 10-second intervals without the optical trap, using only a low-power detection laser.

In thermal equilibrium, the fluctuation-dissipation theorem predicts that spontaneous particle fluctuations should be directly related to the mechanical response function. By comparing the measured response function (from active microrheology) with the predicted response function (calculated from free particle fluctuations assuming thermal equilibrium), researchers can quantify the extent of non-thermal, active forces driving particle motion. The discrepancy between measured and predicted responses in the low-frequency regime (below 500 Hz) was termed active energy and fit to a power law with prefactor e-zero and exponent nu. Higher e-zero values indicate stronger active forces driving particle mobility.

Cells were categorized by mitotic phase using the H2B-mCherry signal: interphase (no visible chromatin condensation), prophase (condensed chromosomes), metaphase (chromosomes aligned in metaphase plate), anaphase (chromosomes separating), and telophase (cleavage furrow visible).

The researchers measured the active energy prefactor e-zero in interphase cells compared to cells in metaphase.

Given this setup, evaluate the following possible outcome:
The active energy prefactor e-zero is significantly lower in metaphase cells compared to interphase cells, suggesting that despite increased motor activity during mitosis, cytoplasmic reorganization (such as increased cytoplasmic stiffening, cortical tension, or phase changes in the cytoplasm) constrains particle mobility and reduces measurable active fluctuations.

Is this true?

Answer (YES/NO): YES